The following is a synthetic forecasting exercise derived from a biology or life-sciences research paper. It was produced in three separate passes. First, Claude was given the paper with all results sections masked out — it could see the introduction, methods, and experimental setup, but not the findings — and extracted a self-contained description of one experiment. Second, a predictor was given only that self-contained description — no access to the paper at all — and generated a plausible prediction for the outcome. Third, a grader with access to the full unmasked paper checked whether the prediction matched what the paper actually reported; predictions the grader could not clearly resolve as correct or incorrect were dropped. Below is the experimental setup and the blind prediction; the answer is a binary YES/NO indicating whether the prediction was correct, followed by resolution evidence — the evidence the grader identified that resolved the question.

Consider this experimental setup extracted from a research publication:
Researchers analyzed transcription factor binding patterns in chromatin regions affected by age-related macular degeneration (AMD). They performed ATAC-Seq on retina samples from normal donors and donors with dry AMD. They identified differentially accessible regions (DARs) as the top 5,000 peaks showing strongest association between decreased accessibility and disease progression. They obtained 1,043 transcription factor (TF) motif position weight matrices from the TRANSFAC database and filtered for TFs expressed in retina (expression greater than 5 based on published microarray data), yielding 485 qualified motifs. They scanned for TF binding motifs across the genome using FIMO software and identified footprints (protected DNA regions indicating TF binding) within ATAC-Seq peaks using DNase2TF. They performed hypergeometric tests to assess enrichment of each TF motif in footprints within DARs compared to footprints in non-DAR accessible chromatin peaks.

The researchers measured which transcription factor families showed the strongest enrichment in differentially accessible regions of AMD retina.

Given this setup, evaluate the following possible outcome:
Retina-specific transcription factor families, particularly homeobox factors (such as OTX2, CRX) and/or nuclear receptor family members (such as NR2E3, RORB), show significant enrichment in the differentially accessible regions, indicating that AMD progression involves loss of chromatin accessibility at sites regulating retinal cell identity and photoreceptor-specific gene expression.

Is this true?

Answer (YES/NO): YES